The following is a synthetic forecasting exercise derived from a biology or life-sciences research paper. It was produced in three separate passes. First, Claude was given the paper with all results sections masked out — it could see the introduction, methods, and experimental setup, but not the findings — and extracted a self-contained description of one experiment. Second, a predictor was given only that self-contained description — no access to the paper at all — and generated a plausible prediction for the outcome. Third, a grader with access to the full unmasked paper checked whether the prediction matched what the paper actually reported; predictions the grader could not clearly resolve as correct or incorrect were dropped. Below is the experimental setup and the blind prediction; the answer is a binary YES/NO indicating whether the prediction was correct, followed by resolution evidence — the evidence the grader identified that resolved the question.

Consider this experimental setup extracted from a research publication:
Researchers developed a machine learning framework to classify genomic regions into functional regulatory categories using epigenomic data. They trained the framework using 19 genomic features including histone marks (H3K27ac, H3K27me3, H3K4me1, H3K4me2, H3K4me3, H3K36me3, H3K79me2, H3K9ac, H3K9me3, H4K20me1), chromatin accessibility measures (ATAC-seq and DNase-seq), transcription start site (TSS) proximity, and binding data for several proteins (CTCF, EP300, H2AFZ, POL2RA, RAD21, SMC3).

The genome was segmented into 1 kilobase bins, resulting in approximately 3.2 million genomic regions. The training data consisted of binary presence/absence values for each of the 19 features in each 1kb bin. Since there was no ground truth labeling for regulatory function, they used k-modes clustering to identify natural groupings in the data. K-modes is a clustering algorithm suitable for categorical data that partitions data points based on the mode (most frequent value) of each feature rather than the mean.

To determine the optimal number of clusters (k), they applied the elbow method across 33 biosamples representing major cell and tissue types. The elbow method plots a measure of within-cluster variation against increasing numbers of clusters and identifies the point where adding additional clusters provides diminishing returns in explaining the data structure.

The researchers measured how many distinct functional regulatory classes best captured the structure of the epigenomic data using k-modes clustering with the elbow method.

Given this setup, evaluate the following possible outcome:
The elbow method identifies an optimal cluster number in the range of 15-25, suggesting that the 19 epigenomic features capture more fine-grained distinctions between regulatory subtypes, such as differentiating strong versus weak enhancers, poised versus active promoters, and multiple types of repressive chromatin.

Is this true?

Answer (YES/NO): NO